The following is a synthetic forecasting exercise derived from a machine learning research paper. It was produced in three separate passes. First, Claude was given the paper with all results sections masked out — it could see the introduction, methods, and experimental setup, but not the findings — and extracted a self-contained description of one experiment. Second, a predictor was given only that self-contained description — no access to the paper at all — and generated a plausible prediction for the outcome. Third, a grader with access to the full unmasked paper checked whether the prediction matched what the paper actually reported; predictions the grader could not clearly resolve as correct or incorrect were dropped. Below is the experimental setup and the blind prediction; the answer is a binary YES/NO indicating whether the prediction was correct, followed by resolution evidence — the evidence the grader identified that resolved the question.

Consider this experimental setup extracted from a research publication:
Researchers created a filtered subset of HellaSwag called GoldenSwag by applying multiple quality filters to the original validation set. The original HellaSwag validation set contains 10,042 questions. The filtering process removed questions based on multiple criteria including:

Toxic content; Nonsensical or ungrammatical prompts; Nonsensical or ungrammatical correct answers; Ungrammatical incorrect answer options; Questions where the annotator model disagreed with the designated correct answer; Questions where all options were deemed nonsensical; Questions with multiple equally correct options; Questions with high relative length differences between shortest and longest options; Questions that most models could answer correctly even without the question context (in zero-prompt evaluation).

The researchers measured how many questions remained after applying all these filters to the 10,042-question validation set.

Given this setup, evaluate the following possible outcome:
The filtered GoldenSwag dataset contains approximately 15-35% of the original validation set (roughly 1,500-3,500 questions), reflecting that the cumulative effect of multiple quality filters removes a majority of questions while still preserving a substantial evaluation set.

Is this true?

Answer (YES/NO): YES